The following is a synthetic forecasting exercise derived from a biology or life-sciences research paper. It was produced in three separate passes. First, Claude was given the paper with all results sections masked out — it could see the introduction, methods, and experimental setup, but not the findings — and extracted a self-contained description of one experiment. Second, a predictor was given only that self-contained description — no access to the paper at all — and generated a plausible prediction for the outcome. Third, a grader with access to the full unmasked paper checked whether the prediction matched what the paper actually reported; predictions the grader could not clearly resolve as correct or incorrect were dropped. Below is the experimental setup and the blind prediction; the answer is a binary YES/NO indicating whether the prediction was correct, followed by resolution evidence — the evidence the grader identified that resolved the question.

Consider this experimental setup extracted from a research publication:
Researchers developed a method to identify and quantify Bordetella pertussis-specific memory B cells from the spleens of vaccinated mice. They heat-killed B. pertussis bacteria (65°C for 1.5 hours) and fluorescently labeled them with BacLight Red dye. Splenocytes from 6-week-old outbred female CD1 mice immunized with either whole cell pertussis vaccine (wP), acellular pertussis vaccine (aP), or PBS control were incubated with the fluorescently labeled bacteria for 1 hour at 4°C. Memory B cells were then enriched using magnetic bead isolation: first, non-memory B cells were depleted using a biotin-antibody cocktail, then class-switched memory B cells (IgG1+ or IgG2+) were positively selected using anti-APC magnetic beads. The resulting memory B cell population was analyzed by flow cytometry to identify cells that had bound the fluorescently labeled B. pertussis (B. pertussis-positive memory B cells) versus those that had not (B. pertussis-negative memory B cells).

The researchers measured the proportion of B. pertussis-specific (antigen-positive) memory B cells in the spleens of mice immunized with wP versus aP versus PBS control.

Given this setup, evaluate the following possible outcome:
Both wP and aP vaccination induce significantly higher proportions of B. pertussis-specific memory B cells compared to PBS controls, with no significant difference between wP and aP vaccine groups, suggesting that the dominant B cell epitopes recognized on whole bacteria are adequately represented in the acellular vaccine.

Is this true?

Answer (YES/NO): NO